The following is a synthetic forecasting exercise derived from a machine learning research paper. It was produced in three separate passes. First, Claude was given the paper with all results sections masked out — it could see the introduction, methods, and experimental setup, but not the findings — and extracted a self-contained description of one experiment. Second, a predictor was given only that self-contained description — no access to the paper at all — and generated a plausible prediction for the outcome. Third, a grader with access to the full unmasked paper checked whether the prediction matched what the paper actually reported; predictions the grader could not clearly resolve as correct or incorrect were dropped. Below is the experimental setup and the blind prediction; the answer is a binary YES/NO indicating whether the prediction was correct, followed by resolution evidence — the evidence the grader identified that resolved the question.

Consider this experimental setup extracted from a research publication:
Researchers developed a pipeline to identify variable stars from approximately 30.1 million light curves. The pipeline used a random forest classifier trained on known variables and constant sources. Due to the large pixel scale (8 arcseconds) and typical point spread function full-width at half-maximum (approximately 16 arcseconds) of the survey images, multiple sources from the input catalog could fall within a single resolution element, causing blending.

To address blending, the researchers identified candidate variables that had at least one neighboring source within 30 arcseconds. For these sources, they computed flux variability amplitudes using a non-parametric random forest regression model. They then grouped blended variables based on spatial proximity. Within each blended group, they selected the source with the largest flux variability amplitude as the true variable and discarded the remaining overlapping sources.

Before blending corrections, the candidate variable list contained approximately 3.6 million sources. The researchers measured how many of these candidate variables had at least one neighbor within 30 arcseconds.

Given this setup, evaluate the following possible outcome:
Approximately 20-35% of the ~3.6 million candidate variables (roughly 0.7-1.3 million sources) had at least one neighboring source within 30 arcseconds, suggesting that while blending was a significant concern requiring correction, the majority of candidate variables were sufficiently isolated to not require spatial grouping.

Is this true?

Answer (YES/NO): YES